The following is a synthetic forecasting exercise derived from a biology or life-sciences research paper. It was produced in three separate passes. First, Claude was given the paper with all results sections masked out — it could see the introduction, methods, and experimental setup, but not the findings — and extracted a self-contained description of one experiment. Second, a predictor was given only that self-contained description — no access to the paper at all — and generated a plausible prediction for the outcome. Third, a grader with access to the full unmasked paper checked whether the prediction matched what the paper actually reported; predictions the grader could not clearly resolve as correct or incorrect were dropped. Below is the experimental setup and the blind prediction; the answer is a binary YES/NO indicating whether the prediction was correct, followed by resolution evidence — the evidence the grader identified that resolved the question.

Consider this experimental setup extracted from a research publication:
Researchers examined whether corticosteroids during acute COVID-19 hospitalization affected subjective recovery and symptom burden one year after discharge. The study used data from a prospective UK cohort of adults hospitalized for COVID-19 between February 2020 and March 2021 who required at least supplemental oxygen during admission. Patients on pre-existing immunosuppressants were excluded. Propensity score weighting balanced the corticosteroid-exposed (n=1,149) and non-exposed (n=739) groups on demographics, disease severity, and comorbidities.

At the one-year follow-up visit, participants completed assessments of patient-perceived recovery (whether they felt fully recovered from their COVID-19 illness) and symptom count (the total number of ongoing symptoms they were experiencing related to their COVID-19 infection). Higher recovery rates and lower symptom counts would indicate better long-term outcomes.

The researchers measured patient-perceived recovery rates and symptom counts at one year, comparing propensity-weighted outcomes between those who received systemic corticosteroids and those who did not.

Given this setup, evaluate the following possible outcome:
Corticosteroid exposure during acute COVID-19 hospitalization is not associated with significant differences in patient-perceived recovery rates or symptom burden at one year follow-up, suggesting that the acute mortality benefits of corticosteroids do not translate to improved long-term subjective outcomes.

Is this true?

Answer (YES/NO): YES